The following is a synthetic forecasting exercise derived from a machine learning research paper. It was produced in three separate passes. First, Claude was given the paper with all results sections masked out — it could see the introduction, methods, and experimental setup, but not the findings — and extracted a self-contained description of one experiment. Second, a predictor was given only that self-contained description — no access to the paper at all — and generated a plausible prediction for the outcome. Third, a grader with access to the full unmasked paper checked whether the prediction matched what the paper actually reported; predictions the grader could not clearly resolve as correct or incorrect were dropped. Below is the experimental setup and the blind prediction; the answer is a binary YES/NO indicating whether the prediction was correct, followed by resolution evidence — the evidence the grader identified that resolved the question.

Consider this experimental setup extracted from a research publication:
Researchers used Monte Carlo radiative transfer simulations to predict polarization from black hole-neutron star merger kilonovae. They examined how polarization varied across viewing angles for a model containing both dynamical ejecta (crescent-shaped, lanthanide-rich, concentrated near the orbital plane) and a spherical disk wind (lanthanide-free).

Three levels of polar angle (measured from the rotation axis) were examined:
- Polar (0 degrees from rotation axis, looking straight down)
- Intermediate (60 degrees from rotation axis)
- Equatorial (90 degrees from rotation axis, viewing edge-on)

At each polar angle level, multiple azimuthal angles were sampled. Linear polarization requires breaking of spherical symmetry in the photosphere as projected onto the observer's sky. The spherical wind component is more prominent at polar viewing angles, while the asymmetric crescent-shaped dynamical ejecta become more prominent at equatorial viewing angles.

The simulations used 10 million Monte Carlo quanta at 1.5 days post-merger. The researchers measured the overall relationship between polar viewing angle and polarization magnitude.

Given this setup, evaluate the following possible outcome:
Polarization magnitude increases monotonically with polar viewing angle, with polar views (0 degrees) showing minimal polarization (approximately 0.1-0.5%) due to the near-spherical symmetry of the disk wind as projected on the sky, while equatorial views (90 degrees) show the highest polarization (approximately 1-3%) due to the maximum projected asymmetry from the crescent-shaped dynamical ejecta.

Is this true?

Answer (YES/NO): NO